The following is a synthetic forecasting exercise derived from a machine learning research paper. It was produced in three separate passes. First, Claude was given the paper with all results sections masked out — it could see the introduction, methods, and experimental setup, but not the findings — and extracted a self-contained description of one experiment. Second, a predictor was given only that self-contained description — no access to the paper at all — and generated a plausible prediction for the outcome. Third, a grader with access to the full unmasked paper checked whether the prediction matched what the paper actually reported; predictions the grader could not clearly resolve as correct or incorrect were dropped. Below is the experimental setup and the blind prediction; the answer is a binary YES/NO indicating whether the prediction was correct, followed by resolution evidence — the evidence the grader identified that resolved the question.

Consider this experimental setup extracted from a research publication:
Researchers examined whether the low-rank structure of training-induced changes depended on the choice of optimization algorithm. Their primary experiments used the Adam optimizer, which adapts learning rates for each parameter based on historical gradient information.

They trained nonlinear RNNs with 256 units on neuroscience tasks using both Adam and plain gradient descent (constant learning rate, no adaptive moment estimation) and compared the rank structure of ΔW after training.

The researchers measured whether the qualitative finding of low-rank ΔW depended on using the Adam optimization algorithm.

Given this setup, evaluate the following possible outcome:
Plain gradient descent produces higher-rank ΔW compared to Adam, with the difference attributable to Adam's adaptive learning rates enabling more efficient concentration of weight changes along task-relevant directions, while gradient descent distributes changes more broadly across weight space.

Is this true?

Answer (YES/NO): NO